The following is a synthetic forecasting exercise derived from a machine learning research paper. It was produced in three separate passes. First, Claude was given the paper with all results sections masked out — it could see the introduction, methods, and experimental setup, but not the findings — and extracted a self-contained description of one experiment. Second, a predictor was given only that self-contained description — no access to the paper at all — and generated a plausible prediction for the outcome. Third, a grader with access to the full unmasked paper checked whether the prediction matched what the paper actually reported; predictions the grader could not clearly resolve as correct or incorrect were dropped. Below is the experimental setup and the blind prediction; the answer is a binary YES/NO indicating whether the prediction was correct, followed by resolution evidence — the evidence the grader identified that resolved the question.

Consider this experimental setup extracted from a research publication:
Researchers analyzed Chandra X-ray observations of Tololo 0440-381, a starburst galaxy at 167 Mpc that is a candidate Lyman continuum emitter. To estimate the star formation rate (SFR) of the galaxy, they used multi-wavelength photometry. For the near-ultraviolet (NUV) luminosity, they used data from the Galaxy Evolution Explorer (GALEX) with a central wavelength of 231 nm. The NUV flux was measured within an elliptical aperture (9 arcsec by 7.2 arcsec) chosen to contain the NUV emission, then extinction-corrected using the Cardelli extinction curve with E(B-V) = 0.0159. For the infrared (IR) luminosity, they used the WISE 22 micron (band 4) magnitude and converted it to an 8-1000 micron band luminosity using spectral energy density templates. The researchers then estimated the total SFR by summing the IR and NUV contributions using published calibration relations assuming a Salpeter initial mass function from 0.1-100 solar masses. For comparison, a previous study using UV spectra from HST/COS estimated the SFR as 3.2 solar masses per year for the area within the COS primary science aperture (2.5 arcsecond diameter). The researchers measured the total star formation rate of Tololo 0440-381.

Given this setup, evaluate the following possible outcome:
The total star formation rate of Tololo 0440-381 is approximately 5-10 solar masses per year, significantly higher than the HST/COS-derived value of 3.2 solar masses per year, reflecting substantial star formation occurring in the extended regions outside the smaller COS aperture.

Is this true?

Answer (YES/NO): NO